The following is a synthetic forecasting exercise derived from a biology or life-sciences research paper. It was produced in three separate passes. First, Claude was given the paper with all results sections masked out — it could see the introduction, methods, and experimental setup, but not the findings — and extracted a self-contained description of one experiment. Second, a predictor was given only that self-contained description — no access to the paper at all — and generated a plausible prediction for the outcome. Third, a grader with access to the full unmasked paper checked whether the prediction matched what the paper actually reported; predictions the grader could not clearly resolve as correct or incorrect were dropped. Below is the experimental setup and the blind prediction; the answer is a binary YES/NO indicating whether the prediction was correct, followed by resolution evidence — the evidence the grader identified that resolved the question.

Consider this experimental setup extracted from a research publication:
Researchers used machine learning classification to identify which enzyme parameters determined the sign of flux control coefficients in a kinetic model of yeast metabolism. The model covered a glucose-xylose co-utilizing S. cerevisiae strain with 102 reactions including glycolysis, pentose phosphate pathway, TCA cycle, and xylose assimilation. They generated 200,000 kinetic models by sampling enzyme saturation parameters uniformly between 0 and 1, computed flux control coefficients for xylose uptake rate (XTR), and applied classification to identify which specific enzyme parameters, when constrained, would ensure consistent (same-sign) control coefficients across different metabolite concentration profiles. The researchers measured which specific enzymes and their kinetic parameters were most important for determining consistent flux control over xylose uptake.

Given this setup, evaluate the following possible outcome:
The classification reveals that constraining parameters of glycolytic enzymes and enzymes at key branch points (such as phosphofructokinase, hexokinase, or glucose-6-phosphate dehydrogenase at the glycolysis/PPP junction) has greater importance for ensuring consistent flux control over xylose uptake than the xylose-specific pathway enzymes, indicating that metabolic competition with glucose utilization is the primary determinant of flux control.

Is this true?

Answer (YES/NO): NO